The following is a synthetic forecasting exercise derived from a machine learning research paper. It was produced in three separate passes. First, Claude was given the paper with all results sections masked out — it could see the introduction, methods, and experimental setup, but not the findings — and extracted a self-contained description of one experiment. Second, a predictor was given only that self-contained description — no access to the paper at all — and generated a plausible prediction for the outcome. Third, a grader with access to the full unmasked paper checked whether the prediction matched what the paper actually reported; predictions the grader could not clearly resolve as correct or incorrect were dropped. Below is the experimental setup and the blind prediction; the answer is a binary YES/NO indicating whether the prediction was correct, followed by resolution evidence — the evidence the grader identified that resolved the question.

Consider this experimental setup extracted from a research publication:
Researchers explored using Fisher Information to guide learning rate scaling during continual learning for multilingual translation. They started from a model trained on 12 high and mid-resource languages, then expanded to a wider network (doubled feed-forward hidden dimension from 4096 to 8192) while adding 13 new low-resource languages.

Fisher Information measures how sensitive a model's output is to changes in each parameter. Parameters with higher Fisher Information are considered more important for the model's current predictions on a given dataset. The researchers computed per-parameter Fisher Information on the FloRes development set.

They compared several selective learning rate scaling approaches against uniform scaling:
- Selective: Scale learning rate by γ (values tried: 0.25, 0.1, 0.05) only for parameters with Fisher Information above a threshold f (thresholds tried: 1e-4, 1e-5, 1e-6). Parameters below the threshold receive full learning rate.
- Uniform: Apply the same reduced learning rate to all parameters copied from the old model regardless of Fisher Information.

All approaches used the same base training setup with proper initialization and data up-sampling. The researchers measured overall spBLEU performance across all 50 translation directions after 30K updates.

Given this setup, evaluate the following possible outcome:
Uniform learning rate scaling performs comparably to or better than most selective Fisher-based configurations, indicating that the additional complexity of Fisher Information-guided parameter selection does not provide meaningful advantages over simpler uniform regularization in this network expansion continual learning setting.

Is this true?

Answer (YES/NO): YES